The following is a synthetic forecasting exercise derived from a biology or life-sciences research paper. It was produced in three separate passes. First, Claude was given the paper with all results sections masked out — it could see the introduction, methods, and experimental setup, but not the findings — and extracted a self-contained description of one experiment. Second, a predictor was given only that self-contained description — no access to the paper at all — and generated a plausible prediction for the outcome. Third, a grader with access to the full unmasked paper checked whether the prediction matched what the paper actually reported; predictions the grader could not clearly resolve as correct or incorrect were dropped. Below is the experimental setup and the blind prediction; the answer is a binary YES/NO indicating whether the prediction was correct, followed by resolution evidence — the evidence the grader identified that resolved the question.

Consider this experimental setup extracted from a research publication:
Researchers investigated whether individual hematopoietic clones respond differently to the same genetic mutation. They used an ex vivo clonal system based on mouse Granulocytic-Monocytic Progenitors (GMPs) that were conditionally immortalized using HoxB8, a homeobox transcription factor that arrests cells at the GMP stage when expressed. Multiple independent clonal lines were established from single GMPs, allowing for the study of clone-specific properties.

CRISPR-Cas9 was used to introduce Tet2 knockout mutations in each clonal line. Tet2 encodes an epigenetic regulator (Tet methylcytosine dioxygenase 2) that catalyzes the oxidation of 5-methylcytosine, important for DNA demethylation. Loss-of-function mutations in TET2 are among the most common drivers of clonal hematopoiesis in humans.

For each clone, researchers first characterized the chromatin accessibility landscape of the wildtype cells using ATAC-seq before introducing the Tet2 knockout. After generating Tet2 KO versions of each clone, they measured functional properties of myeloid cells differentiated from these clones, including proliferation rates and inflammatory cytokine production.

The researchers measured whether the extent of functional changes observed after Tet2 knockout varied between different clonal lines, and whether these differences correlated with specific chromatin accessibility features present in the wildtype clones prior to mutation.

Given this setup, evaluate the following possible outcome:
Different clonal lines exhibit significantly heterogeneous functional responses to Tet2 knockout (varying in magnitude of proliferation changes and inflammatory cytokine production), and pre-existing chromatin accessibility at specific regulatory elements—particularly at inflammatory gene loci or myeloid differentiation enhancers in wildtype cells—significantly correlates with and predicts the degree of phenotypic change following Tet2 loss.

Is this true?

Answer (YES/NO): NO